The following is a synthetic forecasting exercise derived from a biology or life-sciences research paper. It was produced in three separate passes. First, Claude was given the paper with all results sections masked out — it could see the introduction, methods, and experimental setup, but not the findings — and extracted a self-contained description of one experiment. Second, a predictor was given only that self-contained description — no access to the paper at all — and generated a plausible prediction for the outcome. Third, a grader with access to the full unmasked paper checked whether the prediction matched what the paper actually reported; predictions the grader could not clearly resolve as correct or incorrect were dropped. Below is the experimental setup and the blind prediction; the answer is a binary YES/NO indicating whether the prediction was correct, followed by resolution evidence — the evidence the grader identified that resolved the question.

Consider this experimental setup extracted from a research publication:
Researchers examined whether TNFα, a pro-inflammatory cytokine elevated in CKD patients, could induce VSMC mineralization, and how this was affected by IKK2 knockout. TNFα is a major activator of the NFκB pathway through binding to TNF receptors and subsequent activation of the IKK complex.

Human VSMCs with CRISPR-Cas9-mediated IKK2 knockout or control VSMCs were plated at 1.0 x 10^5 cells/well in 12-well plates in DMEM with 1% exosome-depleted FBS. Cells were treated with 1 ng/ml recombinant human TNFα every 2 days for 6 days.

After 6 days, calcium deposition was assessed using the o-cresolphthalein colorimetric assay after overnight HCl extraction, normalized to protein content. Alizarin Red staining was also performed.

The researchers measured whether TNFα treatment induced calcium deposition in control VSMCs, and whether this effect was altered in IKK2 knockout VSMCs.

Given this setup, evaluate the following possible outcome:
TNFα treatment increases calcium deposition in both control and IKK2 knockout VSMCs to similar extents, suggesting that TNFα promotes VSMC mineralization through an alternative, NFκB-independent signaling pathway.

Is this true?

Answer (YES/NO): NO